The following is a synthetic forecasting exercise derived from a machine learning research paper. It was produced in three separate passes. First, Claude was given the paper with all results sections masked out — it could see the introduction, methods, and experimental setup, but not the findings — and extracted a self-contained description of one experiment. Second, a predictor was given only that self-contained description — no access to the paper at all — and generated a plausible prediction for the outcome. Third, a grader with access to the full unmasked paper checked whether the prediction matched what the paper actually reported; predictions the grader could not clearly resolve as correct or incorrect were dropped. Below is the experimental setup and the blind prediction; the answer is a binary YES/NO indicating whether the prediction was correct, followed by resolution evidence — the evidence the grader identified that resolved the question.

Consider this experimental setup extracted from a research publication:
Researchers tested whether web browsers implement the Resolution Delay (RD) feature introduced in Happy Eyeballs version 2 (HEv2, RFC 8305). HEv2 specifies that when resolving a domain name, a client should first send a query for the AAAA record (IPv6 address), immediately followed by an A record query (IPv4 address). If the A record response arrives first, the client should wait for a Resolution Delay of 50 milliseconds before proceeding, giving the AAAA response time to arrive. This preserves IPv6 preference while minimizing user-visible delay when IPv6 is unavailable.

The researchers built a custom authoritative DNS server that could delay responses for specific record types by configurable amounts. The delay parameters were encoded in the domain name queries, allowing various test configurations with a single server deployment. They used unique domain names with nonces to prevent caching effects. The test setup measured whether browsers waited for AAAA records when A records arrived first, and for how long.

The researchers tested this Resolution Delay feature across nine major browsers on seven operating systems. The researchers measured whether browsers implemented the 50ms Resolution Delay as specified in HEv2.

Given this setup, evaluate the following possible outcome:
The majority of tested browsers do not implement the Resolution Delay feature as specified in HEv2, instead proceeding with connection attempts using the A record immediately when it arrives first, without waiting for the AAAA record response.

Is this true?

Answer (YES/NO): NO